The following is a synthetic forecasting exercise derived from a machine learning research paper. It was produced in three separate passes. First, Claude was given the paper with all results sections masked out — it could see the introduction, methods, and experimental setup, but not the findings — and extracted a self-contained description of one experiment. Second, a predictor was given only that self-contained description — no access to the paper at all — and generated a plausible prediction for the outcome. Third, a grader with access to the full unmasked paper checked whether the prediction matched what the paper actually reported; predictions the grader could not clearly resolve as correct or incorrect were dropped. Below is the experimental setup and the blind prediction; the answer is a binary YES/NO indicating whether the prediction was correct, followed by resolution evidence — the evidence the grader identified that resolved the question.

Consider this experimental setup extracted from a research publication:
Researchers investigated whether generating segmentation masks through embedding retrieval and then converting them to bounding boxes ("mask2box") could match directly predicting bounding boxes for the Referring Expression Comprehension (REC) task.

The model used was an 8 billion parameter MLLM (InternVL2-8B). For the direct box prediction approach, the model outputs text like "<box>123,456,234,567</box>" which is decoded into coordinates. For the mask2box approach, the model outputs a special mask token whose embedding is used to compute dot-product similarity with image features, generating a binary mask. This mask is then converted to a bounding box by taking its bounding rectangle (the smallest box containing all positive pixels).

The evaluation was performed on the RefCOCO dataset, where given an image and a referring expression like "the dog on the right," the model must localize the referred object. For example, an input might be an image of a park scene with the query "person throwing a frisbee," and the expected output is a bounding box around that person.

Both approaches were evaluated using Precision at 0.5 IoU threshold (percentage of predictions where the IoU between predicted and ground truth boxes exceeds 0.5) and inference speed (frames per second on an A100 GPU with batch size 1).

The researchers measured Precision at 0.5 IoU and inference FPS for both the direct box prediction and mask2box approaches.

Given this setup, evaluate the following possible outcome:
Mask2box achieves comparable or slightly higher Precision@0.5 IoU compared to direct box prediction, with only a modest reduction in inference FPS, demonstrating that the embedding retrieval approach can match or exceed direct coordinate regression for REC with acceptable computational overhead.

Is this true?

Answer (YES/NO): NO